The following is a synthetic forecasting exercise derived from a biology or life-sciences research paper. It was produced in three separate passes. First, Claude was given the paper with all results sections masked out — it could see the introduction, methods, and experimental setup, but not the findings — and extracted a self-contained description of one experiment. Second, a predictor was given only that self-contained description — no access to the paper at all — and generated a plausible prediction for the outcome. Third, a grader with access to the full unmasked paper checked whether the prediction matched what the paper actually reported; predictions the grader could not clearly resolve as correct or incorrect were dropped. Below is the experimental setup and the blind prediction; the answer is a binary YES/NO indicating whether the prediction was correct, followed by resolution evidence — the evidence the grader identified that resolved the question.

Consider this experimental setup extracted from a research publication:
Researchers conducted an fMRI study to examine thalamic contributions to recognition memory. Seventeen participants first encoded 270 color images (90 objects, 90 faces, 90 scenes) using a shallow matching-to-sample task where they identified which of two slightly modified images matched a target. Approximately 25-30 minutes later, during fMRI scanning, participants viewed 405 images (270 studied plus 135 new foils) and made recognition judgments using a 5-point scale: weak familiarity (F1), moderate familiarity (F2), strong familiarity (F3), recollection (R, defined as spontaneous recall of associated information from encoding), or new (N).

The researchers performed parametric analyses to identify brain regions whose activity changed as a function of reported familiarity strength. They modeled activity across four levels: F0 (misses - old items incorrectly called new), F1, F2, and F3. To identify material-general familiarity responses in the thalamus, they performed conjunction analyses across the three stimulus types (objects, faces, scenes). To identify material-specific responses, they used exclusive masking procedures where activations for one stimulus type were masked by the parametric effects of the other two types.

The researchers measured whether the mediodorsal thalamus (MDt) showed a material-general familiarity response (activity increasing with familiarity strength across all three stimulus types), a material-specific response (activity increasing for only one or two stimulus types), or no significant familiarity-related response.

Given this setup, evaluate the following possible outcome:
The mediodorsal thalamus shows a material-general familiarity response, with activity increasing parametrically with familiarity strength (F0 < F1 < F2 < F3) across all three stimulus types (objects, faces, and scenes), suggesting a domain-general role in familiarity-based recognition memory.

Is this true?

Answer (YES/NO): YES